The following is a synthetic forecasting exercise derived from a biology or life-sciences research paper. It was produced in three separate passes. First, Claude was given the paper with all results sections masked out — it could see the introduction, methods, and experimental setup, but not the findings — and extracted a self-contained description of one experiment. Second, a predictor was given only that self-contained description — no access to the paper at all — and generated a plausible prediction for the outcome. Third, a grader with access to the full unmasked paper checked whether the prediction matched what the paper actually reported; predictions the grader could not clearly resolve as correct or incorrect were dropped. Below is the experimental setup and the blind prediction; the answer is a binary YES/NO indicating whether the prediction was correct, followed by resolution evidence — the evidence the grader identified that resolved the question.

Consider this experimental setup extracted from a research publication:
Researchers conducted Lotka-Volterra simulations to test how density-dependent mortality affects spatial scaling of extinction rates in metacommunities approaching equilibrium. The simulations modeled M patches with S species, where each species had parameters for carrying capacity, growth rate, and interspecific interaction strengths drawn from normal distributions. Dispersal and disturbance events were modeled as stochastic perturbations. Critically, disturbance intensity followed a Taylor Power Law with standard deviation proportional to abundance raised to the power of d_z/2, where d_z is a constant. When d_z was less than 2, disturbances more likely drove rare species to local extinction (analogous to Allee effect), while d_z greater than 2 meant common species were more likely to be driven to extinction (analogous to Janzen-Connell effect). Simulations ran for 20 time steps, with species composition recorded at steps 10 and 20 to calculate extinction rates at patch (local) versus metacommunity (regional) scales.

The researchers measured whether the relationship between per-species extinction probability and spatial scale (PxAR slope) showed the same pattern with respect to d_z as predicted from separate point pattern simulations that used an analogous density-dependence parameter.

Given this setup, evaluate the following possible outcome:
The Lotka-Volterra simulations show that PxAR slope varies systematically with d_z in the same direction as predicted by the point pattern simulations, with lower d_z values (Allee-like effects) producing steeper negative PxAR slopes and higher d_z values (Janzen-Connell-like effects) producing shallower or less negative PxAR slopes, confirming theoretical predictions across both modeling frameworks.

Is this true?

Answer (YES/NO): NO